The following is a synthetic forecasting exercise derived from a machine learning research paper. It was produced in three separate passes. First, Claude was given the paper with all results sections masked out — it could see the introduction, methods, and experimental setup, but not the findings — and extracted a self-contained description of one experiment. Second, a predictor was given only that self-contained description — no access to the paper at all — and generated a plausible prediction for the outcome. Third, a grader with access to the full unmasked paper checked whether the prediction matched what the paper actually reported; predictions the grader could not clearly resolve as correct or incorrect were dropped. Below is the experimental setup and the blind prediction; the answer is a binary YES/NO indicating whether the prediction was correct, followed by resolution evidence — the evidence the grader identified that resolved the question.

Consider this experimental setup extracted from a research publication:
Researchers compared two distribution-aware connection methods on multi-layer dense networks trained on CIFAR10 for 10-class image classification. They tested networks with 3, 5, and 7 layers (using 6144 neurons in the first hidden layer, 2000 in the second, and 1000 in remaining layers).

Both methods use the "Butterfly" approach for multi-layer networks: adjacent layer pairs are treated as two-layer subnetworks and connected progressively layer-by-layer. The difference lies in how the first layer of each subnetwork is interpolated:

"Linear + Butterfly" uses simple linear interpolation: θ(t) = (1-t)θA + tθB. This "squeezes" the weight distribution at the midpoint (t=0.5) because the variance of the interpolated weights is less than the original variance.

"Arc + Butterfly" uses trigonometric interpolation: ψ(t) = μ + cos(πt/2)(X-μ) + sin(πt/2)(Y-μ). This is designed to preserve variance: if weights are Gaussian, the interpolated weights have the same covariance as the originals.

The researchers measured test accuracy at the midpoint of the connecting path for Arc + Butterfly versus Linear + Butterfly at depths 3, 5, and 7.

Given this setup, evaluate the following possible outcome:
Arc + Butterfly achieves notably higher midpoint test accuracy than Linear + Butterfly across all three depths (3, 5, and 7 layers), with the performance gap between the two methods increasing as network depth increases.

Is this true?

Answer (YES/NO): NO